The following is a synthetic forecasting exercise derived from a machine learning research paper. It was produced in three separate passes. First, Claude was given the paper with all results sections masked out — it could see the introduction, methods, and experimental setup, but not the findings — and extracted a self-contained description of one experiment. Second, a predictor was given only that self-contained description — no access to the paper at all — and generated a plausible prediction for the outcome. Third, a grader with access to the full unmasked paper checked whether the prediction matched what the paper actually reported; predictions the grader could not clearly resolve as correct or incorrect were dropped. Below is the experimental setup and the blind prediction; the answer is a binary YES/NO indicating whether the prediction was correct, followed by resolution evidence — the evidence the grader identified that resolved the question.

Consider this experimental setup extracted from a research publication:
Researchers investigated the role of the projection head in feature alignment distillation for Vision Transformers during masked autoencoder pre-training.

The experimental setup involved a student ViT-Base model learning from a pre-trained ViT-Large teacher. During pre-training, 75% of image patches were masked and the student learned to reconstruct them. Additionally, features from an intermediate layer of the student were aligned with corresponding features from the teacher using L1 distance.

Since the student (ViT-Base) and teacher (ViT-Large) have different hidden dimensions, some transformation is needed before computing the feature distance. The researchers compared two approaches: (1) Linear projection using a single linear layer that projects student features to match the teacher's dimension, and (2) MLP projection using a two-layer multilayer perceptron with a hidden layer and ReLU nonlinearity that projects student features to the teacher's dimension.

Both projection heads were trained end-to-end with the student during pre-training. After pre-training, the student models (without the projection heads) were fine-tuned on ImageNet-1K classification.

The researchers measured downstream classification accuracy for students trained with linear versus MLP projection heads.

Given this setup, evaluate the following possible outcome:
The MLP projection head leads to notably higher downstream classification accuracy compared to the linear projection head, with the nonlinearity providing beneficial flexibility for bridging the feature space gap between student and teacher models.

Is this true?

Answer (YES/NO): YES